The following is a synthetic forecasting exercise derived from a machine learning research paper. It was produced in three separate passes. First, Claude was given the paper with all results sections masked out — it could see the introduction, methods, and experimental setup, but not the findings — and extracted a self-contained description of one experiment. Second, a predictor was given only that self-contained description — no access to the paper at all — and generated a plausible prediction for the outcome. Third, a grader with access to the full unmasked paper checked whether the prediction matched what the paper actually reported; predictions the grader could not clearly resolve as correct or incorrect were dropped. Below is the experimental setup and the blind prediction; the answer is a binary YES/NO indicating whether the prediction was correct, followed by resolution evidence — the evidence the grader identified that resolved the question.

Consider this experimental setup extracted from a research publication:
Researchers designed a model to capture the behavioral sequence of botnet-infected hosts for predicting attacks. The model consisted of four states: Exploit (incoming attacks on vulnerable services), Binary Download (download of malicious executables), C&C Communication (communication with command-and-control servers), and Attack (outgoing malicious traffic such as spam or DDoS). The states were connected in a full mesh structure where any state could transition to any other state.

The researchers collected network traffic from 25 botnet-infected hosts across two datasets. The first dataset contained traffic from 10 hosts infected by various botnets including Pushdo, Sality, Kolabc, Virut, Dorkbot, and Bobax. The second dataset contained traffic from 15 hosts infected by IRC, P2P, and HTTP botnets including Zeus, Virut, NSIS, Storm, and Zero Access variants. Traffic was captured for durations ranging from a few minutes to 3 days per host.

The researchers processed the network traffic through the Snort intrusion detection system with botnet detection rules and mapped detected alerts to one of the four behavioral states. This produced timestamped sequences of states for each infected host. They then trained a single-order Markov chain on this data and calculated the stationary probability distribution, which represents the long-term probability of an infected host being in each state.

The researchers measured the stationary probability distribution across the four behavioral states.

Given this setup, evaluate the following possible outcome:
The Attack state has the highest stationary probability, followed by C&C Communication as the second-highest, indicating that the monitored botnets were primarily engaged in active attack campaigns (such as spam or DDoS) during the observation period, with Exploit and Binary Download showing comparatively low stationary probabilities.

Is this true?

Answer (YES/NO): NO